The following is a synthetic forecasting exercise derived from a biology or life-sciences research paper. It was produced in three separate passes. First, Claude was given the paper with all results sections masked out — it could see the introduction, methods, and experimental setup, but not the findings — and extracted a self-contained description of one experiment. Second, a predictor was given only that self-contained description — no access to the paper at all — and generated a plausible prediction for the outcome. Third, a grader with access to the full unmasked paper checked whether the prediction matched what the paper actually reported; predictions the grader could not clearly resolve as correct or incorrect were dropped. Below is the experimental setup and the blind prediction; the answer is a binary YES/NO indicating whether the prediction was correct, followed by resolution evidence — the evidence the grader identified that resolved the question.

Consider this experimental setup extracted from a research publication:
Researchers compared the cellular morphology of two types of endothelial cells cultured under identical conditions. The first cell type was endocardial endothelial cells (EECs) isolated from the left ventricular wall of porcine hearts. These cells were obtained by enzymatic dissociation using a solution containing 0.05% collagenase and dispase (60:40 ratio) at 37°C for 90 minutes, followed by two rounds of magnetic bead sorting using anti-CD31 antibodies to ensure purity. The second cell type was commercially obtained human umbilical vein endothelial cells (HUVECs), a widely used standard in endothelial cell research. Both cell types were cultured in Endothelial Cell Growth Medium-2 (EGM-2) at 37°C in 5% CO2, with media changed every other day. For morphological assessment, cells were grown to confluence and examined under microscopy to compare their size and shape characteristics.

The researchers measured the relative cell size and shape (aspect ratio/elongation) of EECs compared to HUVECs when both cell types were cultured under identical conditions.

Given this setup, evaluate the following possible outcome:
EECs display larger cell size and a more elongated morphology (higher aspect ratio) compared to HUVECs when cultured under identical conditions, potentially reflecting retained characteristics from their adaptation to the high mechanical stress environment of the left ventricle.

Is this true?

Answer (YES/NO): NO